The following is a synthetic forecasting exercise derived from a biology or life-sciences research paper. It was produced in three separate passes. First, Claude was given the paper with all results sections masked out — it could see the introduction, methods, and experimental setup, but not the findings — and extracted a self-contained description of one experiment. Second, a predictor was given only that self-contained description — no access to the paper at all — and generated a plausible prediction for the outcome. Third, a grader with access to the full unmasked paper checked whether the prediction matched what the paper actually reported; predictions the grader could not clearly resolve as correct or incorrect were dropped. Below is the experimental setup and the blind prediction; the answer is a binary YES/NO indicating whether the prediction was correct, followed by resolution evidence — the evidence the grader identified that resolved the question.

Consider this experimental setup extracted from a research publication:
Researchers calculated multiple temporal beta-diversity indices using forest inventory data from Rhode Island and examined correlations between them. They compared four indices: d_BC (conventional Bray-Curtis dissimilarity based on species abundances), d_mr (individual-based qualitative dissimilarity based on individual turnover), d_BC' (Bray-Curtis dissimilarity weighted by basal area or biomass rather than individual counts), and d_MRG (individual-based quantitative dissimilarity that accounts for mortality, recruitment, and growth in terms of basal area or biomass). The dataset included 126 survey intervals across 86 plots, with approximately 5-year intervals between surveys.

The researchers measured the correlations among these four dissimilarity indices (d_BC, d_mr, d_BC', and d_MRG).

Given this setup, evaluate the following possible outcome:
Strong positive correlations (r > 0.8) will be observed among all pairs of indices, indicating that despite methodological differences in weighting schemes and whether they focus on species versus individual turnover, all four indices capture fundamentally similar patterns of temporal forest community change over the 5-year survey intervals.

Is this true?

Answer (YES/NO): YES